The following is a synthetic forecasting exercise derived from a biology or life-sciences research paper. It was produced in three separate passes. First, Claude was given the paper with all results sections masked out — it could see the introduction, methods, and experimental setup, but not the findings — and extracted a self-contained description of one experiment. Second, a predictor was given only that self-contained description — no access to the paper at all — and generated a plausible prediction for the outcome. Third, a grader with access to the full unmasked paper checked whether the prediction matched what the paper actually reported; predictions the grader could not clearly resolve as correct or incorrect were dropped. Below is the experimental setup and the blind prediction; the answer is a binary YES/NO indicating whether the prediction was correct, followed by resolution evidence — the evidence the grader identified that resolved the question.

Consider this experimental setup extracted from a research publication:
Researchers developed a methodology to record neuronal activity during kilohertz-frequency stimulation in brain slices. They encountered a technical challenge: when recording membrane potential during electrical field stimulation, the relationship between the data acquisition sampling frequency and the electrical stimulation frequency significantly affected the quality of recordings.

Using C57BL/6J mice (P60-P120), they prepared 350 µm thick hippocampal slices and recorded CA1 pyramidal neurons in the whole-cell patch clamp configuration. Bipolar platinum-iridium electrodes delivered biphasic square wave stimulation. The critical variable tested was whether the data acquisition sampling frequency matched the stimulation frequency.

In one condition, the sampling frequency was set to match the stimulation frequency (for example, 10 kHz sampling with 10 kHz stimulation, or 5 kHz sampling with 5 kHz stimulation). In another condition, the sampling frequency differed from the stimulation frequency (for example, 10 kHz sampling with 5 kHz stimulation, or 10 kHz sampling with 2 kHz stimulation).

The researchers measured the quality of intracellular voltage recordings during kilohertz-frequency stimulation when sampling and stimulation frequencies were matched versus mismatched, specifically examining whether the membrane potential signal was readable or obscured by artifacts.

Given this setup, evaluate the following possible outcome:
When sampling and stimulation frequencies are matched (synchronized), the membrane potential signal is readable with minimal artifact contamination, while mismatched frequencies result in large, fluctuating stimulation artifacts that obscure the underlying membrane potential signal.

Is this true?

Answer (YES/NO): YES